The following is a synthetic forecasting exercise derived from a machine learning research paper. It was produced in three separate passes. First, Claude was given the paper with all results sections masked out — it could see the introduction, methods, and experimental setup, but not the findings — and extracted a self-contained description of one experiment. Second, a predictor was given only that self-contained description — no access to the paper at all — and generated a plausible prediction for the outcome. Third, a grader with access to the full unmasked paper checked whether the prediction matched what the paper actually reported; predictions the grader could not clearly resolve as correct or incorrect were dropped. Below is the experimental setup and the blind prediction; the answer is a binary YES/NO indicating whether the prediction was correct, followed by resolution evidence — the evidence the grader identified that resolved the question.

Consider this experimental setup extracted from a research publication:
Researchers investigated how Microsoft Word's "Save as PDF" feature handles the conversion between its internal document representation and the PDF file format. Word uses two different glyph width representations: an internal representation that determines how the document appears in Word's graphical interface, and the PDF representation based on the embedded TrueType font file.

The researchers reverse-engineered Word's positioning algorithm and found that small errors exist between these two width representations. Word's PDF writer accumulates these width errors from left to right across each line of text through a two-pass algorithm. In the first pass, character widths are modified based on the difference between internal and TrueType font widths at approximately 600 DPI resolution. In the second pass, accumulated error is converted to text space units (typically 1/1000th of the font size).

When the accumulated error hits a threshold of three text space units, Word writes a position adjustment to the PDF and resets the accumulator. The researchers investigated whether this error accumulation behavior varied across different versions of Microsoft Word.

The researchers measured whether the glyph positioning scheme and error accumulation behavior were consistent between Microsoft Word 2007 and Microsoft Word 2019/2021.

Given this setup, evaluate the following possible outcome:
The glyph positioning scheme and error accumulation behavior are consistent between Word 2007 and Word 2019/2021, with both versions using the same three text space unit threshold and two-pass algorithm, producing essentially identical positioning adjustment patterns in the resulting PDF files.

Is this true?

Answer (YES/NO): NO